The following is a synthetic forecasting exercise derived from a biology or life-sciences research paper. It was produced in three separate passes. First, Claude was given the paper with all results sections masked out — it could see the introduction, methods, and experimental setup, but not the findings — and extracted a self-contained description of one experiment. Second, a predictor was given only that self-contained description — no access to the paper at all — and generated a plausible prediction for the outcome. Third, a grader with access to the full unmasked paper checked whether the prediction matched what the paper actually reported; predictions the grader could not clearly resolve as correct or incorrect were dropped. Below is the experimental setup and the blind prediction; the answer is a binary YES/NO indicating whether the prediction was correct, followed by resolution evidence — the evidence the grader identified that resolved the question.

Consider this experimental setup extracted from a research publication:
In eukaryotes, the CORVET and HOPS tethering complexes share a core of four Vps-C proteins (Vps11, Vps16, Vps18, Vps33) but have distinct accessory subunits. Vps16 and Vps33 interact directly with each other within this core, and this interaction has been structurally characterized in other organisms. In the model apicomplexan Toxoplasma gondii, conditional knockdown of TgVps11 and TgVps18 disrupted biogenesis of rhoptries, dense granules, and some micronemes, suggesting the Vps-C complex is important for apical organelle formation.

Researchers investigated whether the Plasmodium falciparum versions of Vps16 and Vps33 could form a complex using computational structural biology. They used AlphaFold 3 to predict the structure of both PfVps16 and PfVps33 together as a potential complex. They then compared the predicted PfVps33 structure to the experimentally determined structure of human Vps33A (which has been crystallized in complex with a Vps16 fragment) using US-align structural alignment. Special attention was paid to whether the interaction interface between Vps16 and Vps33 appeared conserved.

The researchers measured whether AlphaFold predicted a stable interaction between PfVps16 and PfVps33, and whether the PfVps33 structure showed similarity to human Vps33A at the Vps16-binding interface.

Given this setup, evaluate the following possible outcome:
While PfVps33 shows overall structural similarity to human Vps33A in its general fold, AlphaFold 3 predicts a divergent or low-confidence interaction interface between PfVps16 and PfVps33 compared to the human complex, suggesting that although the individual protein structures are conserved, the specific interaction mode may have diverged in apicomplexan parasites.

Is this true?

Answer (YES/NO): NO